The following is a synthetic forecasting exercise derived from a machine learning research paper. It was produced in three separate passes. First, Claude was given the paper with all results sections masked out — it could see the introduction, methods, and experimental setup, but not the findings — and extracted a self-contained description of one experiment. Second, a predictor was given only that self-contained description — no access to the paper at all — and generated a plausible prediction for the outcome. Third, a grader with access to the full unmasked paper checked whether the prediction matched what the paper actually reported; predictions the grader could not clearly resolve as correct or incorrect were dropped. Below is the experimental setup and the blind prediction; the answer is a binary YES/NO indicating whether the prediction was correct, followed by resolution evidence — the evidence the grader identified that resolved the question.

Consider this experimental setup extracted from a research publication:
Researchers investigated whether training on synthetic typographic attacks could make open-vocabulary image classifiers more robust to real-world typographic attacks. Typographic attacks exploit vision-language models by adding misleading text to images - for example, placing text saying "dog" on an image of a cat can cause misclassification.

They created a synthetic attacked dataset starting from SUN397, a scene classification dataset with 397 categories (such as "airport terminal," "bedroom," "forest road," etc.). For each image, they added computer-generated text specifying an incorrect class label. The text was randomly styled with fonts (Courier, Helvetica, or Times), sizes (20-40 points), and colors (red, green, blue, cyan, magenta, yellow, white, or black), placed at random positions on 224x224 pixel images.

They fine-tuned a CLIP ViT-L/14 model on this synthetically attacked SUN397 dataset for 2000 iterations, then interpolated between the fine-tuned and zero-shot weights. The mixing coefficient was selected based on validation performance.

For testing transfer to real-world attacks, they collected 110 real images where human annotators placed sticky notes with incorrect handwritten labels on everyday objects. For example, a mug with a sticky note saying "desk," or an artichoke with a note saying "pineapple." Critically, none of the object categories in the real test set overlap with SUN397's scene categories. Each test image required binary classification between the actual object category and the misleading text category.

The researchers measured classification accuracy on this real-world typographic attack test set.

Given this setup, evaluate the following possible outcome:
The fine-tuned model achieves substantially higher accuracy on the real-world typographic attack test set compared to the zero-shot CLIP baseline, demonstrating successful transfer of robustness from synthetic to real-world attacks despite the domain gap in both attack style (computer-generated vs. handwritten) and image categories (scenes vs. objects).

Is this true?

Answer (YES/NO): YES